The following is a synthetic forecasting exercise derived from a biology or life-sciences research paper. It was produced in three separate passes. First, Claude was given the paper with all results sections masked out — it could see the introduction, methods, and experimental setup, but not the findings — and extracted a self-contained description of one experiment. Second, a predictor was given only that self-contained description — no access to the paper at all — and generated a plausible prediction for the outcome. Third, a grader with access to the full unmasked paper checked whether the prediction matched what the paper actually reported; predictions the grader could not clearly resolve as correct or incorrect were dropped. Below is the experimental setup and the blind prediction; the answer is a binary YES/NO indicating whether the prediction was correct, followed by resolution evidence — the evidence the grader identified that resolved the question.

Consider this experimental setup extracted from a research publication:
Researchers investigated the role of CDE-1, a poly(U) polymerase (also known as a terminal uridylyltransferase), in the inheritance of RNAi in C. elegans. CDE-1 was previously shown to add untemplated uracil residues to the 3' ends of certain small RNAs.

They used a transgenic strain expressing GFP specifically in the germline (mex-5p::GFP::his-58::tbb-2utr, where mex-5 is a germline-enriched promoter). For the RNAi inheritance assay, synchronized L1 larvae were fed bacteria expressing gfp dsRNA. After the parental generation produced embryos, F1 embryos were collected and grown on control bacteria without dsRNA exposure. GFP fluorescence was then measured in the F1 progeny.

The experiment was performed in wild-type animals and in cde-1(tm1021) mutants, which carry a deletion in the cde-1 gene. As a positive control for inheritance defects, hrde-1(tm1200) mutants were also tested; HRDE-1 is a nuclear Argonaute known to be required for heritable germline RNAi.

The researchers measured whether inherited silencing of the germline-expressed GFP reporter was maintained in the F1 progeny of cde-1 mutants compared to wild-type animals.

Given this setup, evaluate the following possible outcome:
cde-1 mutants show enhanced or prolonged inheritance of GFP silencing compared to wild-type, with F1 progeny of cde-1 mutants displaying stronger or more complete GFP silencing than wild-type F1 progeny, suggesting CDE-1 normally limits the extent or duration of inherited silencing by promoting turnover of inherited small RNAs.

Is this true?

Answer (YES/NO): NO